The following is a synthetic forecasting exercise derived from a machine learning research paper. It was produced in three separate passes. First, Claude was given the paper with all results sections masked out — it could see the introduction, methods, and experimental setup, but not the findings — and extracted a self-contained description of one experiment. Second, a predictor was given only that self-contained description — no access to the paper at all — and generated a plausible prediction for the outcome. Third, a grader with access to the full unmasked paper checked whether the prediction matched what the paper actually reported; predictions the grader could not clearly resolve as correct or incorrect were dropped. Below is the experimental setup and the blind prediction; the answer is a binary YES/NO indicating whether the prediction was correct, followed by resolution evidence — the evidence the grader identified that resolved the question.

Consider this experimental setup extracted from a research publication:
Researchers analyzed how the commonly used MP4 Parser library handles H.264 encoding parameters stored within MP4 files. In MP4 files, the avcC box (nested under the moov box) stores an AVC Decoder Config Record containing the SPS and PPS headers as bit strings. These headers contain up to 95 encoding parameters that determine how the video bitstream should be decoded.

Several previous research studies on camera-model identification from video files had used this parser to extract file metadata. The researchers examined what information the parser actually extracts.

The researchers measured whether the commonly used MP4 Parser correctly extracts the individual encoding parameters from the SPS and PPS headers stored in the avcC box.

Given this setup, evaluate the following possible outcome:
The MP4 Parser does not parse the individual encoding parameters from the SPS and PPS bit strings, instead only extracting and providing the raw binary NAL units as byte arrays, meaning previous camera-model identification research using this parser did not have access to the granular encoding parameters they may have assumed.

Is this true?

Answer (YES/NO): NO